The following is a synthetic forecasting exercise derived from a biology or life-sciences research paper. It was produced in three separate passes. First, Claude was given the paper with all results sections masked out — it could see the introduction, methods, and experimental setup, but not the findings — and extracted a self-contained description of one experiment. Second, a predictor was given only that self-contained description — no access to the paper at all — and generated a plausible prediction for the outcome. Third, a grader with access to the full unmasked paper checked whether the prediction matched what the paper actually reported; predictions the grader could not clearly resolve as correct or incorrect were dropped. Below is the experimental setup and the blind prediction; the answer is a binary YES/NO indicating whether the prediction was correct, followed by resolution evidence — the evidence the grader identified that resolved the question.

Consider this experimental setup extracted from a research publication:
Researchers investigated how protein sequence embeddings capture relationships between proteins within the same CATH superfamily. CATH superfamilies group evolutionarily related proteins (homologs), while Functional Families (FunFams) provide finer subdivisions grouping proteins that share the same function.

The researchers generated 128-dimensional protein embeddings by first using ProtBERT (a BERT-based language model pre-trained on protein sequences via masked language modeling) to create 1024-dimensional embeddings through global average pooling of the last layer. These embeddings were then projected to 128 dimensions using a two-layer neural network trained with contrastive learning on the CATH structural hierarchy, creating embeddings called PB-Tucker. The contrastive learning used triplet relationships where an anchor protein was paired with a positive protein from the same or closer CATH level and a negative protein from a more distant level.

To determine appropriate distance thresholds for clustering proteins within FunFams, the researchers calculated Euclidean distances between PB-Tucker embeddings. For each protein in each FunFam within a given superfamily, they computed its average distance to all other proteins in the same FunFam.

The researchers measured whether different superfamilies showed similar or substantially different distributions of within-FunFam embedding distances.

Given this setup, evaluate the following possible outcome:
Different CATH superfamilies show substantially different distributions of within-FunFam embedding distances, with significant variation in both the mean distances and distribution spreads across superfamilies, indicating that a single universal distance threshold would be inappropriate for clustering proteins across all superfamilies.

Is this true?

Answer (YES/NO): YES